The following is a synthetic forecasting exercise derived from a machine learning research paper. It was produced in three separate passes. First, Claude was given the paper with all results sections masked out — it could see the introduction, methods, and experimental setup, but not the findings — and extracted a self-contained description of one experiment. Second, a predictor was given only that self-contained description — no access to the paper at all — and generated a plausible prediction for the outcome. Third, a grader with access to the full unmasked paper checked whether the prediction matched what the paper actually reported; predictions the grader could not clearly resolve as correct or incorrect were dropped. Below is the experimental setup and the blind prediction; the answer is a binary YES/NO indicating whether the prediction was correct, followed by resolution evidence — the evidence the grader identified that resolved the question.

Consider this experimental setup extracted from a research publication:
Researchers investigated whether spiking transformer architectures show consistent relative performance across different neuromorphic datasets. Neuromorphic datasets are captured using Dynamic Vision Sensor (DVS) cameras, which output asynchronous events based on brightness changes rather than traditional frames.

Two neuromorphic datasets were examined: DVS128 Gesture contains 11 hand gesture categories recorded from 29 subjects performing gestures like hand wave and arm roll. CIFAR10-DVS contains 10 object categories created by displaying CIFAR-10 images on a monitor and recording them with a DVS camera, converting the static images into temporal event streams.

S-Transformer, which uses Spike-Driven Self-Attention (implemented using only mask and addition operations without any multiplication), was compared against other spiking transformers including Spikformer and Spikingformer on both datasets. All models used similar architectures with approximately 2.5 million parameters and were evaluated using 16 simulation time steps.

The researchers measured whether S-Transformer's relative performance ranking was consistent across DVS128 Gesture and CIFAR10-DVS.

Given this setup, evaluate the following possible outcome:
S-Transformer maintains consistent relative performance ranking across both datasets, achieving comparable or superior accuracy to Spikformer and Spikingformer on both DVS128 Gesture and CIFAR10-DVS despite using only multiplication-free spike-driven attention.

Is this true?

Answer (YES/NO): NO